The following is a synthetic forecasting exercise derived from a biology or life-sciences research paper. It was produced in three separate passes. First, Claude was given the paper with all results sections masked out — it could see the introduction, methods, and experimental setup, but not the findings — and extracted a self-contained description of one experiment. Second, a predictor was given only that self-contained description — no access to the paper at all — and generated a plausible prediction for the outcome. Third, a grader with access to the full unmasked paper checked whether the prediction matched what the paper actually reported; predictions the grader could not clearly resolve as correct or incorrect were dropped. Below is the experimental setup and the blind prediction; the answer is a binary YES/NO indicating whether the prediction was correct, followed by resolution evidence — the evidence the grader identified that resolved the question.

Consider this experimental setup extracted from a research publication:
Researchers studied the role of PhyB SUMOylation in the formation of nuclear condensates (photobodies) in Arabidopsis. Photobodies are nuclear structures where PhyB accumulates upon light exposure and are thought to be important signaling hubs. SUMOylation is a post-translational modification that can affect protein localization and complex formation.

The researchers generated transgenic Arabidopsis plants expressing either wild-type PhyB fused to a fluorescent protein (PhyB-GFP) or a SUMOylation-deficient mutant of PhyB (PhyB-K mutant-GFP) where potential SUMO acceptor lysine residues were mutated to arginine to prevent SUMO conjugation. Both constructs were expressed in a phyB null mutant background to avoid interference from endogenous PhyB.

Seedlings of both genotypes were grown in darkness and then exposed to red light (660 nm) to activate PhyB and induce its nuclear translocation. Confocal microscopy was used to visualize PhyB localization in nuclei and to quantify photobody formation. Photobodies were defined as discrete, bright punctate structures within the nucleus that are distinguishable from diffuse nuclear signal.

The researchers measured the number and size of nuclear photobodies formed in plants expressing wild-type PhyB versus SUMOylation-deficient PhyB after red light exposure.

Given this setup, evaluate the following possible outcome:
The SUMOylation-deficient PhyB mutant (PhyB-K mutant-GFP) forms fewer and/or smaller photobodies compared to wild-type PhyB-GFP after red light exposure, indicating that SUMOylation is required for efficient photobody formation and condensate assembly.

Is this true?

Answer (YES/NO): YES